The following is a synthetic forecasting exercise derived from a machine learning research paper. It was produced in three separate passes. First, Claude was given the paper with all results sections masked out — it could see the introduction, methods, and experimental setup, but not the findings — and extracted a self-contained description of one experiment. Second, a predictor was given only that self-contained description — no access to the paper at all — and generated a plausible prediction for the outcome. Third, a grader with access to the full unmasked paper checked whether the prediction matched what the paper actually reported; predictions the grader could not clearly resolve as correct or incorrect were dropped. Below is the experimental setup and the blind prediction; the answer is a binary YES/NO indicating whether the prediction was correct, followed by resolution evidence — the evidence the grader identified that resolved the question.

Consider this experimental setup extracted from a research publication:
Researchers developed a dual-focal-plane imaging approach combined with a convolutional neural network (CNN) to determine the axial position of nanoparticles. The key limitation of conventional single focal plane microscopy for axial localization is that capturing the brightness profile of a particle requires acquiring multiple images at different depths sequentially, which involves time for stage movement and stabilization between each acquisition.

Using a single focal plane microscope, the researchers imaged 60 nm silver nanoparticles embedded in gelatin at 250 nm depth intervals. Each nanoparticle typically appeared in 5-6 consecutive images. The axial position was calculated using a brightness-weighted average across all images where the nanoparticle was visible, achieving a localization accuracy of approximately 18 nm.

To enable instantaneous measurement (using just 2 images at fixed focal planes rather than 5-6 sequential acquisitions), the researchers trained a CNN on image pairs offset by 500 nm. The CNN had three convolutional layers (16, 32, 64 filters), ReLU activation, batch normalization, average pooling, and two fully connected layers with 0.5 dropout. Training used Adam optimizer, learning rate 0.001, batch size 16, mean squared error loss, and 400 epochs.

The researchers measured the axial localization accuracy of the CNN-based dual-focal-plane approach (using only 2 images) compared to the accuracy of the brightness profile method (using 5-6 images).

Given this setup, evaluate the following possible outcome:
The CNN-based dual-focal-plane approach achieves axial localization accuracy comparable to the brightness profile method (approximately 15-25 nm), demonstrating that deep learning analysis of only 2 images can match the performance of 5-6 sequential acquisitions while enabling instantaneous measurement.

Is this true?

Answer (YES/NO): NO